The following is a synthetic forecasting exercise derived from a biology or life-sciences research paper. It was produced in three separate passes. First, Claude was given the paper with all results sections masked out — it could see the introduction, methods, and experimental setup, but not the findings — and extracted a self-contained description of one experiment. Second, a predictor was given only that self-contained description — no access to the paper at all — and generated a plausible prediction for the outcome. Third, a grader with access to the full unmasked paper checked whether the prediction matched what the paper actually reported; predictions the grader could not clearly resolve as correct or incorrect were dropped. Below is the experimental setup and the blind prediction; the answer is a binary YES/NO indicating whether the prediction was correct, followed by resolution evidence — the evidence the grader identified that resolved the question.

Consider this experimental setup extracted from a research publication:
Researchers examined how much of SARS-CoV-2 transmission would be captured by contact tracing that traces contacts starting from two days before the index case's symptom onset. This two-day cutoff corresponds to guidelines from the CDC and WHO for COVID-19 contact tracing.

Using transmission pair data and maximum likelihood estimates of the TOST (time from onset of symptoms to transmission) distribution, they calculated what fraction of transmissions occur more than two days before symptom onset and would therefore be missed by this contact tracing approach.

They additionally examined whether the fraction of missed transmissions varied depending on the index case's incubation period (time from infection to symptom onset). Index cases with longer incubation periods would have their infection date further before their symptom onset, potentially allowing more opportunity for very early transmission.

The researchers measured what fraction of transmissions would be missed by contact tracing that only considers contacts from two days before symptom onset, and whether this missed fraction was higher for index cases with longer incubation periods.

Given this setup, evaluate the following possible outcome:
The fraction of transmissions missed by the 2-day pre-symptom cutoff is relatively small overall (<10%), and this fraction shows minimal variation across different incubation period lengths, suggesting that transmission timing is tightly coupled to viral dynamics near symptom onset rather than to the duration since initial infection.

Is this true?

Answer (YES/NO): NO